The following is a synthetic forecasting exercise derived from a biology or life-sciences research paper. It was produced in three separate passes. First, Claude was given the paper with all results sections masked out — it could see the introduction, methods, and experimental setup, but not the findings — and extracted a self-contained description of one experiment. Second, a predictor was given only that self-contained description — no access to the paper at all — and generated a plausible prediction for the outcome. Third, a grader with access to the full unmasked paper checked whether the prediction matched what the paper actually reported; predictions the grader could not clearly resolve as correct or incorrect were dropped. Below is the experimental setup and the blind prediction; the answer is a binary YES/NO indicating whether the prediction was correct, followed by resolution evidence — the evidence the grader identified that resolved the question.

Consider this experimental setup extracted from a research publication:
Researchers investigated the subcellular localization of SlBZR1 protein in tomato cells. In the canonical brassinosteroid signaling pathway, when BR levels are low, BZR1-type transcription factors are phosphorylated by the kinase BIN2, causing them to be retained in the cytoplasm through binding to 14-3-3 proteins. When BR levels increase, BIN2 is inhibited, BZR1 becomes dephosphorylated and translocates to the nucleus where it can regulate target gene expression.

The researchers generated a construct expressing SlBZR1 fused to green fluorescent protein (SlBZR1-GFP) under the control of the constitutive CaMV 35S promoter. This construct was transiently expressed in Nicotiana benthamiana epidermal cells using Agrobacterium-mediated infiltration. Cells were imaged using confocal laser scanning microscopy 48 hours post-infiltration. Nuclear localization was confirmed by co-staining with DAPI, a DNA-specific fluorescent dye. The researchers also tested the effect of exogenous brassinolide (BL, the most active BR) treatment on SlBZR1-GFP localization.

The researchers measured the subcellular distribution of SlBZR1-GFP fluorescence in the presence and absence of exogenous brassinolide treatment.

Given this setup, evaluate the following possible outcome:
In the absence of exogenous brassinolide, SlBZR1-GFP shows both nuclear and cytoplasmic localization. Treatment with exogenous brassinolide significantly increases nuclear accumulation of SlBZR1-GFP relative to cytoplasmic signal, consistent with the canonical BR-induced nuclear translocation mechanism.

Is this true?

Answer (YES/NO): YES